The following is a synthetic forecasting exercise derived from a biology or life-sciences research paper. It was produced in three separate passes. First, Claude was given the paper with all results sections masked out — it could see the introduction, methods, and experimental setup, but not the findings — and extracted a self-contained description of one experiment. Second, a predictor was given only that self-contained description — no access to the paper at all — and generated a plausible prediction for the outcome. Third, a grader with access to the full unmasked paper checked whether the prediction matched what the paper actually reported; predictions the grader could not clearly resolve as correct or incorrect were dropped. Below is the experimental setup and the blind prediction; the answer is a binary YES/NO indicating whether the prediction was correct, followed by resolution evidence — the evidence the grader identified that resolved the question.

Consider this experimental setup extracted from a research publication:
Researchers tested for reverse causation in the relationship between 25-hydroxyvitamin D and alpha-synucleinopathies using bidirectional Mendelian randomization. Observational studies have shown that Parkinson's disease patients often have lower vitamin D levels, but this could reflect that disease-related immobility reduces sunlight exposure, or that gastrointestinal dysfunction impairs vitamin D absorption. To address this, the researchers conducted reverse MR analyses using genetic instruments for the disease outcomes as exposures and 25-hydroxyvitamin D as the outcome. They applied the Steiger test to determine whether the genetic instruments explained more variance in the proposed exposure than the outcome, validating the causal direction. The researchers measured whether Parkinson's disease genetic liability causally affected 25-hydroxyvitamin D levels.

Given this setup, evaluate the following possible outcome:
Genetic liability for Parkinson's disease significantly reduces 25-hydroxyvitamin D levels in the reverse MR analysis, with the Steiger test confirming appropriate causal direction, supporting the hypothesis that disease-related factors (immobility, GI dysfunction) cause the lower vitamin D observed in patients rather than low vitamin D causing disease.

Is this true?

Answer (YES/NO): NO